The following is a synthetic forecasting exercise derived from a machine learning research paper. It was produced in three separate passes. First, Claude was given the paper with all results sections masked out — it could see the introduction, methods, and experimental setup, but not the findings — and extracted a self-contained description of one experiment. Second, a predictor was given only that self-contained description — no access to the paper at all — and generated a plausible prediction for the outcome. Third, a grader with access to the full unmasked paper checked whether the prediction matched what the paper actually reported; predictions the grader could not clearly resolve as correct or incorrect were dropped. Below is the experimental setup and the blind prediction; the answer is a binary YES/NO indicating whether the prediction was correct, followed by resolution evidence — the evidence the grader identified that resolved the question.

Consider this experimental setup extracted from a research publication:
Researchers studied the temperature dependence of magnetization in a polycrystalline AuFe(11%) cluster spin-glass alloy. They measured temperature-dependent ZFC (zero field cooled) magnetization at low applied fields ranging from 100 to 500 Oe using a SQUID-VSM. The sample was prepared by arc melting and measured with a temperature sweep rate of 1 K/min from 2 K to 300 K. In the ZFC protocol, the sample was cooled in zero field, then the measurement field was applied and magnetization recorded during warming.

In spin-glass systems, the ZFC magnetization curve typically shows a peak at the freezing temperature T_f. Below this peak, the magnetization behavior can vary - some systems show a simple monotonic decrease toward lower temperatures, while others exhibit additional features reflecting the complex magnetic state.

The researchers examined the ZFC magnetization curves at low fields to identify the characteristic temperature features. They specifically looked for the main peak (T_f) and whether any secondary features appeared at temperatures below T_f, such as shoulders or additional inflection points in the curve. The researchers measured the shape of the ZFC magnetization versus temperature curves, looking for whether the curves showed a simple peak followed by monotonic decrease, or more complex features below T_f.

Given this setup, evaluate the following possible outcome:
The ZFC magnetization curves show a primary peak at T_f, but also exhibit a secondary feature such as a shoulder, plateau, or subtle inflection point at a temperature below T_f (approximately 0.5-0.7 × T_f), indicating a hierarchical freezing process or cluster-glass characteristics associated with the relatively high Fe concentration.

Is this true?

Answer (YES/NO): NO